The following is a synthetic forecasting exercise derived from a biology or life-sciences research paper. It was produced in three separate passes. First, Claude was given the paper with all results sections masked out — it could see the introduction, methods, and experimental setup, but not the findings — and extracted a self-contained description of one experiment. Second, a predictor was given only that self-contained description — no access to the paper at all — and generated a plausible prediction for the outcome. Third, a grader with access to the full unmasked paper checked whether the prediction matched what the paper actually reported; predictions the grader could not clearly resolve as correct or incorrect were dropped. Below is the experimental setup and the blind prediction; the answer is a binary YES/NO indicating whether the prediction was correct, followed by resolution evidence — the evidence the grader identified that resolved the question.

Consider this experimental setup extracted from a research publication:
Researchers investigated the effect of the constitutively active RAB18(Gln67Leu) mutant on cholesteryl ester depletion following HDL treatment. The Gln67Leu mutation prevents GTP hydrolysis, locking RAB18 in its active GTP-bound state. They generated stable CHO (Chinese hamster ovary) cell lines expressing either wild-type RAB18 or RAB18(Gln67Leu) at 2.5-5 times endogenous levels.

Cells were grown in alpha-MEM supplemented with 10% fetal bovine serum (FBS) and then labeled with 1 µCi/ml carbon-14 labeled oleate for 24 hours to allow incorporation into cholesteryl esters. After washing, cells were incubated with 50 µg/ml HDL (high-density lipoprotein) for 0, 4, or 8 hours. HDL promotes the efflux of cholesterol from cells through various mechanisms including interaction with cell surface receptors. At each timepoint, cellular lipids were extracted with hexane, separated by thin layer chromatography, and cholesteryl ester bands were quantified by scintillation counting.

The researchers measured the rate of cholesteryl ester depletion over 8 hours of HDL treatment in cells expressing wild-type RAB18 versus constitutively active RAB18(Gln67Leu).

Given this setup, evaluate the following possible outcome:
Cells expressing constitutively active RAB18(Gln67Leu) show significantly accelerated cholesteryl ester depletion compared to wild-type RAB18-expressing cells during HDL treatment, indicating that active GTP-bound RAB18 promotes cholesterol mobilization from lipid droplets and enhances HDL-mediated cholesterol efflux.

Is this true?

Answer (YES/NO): YES